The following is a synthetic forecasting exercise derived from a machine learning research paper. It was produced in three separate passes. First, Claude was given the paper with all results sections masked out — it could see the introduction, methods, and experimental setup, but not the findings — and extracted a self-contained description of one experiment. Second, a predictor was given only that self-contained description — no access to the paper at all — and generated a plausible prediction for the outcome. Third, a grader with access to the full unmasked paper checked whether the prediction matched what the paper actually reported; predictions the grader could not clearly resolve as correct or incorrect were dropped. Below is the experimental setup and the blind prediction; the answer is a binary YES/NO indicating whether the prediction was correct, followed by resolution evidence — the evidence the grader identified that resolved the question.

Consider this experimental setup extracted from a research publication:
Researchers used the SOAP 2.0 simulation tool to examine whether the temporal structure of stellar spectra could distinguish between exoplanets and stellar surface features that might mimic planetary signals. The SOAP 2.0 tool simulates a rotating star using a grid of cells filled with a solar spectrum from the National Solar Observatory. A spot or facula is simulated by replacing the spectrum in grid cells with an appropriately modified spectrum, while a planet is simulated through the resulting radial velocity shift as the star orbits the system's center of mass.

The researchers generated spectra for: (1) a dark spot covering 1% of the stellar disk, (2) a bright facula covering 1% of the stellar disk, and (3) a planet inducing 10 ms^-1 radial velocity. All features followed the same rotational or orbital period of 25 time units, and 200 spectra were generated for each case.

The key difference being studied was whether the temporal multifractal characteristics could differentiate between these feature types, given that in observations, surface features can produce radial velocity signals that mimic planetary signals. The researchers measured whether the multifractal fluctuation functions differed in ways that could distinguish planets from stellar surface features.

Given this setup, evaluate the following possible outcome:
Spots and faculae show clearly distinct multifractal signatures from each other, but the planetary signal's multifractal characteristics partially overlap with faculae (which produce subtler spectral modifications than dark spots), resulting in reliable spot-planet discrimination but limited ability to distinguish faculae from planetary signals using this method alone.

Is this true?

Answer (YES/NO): NO